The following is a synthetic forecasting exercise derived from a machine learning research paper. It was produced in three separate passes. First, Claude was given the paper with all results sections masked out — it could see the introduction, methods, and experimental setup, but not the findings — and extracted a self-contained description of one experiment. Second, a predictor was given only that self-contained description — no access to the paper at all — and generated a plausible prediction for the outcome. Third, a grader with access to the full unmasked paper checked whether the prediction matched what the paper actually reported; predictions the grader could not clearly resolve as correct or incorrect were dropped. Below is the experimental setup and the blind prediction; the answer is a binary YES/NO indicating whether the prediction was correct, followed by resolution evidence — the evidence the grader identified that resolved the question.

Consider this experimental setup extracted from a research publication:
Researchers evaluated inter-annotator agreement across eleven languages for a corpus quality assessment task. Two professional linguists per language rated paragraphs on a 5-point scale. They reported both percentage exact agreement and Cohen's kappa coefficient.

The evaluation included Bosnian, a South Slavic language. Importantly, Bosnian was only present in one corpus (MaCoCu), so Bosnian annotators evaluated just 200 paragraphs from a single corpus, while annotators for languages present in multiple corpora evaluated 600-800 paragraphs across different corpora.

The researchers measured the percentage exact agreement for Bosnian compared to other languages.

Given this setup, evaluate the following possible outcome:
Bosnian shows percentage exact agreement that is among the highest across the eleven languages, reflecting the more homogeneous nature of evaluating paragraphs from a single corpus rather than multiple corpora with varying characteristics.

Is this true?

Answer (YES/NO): YES